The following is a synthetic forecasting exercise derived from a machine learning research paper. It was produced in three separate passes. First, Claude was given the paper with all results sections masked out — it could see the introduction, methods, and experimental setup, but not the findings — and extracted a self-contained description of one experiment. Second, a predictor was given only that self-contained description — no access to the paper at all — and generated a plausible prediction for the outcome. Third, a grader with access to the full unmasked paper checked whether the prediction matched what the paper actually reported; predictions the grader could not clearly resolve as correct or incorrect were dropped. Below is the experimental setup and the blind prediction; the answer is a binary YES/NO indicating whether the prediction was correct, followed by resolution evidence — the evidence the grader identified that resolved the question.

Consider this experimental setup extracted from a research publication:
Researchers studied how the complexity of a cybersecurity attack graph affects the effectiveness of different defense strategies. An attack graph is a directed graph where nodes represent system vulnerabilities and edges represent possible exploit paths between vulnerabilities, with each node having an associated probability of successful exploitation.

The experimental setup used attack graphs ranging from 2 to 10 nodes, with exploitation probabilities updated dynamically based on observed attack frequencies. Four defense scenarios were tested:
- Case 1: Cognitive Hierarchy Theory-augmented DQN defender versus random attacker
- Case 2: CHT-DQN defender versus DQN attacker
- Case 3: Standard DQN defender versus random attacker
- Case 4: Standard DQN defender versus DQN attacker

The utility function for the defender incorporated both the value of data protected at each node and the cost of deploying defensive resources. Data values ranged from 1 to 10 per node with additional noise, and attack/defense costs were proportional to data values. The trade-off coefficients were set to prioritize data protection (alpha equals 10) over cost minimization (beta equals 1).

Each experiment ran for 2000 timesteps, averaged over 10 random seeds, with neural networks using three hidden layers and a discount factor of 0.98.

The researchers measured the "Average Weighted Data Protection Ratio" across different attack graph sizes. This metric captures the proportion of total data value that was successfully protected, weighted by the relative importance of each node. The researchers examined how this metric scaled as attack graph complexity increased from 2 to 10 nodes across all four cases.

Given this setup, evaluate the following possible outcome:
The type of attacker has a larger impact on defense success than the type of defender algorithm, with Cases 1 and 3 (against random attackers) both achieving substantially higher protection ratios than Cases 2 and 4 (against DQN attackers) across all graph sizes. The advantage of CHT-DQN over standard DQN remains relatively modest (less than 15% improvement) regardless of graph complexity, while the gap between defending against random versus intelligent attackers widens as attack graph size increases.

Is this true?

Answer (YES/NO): NO